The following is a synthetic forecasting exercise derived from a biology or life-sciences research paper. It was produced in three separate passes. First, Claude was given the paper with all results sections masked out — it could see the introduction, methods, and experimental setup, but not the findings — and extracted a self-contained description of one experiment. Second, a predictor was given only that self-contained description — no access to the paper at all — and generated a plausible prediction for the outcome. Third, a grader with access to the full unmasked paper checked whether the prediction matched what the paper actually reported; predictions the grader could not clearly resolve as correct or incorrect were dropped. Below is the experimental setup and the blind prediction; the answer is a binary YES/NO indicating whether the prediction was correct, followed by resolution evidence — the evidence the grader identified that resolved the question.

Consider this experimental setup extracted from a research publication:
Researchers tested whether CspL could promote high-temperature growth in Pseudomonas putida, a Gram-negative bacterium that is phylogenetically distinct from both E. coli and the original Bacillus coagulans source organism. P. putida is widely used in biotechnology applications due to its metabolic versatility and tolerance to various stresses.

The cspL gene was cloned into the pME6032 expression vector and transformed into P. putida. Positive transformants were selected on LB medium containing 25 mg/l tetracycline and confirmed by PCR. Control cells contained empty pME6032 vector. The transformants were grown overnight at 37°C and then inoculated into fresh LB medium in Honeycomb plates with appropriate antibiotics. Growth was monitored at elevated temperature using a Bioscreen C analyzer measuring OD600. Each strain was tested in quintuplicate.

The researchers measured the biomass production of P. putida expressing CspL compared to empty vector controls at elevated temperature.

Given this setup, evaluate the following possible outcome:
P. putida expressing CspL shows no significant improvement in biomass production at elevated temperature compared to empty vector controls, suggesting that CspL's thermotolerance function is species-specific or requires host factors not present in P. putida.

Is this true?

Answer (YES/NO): NO